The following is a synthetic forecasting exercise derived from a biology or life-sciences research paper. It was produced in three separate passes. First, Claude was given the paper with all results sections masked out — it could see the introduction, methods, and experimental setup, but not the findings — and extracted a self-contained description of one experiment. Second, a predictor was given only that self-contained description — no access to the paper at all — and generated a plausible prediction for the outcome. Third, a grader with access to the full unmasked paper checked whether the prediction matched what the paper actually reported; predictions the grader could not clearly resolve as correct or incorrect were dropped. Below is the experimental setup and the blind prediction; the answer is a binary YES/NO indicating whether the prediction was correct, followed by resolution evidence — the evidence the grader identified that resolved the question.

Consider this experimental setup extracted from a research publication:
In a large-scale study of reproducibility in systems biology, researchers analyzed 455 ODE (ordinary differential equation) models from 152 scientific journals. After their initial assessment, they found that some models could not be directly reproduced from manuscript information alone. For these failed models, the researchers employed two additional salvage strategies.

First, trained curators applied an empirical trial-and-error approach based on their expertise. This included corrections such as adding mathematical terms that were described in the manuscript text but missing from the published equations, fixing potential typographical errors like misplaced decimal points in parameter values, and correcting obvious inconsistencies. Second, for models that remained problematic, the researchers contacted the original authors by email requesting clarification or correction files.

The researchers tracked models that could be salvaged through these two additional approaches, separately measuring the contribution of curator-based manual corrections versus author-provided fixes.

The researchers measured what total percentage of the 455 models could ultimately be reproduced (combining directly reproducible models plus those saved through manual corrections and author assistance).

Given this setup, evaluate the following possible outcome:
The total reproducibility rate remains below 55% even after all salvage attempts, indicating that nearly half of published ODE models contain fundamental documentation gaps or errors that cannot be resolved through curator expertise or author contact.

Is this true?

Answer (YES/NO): NO